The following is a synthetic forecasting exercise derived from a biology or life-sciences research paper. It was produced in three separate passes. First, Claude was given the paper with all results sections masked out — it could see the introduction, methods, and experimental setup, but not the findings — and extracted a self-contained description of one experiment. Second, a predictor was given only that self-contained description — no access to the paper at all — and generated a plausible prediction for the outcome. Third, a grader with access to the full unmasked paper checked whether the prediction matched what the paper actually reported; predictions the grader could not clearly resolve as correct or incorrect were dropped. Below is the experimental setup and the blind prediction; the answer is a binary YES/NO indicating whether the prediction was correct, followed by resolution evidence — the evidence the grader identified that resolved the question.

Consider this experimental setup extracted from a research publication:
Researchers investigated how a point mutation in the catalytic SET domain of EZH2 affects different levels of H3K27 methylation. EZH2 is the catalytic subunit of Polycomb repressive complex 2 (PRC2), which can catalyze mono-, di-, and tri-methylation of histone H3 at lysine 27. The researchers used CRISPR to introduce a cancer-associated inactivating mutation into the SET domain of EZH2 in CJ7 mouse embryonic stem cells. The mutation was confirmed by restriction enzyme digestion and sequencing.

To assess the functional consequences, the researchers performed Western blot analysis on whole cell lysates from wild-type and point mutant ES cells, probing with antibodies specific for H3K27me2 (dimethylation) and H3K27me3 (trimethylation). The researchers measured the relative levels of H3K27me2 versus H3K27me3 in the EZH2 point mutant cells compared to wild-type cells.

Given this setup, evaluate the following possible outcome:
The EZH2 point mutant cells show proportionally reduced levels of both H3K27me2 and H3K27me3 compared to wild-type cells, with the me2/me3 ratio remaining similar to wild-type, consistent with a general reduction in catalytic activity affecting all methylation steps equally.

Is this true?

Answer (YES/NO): NO